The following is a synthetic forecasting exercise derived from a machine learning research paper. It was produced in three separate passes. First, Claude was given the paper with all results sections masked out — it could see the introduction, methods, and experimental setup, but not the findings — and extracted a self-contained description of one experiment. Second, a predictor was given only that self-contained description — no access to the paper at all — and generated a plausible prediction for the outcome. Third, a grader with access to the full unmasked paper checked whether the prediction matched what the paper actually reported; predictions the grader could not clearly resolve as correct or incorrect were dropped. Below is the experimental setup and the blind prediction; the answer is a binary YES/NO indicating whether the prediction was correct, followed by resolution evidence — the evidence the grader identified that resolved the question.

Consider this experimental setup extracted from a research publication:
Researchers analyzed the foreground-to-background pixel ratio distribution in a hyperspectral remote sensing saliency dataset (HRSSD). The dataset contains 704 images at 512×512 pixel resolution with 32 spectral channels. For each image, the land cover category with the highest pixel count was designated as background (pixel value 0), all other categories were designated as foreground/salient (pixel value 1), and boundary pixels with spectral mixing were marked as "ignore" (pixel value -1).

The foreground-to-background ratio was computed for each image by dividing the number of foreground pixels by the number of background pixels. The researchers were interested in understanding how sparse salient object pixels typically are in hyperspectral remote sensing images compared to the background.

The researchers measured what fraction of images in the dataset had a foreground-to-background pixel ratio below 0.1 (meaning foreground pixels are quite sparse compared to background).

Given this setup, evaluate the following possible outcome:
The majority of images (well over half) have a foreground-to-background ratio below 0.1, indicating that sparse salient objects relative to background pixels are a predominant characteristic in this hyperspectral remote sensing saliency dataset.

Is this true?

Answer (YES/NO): NO